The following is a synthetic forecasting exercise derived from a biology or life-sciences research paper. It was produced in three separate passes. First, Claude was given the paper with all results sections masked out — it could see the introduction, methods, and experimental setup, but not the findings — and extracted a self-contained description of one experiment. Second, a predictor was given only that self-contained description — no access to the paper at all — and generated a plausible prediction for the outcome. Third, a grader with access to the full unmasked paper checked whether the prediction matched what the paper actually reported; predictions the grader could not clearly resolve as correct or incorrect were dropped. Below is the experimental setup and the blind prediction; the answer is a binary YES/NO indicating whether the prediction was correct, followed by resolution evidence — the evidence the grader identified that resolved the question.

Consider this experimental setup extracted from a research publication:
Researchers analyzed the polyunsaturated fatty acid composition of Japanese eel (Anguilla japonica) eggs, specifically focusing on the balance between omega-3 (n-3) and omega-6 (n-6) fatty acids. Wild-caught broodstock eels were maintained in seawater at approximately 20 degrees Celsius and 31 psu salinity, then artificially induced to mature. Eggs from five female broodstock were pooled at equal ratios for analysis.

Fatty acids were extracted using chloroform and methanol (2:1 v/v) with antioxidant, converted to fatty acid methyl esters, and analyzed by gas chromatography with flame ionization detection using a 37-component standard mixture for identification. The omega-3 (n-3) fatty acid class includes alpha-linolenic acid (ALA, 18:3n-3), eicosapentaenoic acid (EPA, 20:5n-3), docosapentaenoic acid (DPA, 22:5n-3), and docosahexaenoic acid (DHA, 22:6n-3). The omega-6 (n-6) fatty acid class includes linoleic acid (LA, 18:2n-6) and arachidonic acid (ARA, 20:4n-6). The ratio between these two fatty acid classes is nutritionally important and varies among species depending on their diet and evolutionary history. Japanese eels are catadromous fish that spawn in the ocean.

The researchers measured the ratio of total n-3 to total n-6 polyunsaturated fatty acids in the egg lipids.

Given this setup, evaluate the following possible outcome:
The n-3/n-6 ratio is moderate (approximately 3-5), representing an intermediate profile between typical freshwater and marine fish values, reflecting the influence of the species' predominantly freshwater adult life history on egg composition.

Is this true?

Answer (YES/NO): NO